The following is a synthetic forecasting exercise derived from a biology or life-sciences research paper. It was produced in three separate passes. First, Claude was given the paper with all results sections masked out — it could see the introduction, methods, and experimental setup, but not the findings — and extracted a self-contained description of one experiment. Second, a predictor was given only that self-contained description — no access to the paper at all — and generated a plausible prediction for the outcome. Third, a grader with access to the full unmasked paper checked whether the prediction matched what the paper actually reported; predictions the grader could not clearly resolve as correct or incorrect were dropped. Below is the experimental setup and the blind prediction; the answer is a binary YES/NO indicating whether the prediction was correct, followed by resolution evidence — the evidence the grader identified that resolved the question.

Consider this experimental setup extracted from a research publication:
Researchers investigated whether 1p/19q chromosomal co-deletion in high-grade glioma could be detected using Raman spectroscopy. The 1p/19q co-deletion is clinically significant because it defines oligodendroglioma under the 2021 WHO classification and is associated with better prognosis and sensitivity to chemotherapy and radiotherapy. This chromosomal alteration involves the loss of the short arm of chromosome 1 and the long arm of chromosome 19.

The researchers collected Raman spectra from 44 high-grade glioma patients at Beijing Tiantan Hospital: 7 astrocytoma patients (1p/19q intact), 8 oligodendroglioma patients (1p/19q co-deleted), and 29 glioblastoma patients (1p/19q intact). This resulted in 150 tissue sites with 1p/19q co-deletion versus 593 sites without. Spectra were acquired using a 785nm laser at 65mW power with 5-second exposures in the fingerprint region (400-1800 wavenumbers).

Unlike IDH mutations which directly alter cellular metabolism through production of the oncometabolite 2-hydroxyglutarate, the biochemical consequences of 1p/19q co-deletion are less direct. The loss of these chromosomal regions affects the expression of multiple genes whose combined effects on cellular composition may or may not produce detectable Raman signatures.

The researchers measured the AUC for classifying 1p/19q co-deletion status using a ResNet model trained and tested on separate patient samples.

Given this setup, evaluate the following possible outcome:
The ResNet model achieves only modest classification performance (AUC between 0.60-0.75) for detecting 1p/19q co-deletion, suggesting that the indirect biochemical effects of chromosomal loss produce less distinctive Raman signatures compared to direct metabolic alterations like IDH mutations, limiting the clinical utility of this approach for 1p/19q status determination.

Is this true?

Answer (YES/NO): NO